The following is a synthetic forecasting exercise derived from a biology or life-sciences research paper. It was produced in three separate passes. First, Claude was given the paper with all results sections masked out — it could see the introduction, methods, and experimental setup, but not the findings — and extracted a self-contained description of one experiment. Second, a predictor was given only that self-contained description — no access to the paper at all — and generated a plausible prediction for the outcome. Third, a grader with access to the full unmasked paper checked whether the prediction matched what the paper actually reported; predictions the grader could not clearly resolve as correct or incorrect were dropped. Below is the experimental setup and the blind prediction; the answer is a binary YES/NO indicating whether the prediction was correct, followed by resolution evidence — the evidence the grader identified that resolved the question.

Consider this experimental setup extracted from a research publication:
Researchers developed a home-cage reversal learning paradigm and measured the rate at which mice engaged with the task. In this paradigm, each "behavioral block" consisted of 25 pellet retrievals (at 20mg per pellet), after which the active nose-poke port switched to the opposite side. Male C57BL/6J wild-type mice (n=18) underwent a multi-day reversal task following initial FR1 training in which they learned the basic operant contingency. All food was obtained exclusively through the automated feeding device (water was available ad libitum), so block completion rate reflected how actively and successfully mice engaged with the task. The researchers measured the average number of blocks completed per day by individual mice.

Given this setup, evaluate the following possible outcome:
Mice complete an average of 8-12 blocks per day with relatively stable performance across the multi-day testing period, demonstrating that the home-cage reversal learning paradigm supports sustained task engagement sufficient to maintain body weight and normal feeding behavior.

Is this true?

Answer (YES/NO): NO